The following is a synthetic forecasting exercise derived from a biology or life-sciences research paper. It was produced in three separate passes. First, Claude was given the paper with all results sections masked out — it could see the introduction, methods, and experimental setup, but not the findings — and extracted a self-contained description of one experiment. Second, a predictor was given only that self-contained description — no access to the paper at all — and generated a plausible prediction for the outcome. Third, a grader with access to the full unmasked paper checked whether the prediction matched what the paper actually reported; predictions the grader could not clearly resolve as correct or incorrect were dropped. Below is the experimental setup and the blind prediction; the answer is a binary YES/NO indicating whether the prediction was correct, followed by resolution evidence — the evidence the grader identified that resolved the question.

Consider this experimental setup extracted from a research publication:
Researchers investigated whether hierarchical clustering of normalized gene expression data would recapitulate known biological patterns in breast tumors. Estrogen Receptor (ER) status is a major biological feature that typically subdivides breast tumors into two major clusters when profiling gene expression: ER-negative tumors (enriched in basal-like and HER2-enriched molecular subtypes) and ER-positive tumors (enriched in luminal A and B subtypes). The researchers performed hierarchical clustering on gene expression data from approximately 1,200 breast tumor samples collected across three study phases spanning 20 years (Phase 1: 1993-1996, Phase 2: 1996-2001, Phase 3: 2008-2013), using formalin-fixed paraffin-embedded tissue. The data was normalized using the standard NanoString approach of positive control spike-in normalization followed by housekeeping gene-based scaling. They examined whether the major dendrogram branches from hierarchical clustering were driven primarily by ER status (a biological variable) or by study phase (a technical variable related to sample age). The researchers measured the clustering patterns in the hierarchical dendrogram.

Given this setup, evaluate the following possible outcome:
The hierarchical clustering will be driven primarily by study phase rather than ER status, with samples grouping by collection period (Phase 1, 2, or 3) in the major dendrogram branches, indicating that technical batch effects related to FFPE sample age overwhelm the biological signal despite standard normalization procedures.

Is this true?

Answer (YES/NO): NO